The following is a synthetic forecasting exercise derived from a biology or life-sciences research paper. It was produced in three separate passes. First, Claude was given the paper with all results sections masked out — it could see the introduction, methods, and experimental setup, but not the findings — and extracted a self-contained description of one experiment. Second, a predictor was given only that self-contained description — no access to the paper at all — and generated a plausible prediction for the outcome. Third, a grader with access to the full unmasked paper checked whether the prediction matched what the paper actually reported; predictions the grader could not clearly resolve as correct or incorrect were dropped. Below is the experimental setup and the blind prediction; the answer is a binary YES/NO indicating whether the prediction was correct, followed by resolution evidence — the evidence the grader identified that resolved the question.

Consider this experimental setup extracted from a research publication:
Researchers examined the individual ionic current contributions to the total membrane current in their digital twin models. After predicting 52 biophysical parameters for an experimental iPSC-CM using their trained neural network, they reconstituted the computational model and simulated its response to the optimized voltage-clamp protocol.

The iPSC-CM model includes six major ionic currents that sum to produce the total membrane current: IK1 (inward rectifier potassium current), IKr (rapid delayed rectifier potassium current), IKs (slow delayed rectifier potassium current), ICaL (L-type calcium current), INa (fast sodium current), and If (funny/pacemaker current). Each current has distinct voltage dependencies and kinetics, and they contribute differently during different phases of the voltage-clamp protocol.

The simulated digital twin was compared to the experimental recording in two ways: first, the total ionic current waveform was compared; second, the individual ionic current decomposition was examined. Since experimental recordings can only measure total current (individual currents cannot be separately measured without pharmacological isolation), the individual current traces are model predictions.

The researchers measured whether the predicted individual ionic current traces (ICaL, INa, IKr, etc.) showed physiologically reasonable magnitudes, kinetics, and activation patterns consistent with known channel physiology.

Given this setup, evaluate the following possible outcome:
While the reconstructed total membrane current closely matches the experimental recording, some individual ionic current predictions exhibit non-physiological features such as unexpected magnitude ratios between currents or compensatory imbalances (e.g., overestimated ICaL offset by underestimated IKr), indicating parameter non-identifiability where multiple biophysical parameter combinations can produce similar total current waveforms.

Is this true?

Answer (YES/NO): NO